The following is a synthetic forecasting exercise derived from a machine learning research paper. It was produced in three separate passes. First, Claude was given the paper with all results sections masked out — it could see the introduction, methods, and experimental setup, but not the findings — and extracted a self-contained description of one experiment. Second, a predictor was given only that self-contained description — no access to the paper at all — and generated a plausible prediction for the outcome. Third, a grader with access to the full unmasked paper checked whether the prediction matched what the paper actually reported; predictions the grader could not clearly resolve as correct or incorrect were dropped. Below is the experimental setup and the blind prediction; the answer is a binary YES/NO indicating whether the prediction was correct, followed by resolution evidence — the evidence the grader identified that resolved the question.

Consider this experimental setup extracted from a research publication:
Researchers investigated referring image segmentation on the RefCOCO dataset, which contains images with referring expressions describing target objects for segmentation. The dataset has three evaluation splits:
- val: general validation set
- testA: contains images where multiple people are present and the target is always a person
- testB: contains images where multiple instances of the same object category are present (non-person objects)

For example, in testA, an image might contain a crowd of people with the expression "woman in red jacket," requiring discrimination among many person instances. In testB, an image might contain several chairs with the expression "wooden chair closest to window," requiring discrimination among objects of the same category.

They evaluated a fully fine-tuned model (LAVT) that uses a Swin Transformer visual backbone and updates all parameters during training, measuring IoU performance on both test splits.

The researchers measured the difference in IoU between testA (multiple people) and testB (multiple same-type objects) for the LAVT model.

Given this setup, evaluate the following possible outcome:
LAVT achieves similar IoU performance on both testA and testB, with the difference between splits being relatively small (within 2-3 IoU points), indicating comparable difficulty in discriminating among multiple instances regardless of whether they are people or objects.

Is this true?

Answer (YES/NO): NO